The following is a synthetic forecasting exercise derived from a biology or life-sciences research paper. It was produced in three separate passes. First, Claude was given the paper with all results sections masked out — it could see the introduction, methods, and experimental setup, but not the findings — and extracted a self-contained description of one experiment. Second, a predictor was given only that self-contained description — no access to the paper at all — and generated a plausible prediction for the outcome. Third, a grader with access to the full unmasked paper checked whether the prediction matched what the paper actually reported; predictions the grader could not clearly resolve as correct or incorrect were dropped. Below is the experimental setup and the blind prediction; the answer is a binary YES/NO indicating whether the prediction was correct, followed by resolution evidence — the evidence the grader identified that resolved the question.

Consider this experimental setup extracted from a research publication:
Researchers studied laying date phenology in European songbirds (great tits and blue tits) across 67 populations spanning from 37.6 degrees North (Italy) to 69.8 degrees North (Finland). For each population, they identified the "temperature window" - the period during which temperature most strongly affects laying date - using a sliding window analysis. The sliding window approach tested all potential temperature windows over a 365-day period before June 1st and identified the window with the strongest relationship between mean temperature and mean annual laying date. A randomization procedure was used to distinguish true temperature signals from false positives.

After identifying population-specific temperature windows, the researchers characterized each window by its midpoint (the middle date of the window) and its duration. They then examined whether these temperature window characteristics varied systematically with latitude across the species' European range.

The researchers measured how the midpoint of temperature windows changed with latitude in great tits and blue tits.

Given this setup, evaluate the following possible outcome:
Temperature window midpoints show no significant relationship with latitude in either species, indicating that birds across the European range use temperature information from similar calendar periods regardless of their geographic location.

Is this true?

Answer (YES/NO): NO